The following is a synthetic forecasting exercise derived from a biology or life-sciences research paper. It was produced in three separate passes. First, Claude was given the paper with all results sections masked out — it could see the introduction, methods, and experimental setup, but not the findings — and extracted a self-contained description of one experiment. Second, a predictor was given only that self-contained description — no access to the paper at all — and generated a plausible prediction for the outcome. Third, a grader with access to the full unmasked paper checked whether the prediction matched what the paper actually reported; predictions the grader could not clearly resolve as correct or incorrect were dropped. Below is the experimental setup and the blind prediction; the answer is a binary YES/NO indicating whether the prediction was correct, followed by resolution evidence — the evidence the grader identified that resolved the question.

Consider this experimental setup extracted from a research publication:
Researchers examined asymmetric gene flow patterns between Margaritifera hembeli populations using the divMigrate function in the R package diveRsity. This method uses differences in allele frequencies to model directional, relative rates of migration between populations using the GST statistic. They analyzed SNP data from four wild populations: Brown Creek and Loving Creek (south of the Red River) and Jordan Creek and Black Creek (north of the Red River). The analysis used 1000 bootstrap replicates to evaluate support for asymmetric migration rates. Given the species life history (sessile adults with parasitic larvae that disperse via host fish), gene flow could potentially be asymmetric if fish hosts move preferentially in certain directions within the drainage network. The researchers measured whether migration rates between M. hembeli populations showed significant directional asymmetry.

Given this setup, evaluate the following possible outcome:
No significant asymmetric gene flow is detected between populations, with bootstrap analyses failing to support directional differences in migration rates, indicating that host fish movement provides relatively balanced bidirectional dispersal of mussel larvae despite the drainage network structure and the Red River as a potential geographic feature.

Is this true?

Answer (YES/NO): YES